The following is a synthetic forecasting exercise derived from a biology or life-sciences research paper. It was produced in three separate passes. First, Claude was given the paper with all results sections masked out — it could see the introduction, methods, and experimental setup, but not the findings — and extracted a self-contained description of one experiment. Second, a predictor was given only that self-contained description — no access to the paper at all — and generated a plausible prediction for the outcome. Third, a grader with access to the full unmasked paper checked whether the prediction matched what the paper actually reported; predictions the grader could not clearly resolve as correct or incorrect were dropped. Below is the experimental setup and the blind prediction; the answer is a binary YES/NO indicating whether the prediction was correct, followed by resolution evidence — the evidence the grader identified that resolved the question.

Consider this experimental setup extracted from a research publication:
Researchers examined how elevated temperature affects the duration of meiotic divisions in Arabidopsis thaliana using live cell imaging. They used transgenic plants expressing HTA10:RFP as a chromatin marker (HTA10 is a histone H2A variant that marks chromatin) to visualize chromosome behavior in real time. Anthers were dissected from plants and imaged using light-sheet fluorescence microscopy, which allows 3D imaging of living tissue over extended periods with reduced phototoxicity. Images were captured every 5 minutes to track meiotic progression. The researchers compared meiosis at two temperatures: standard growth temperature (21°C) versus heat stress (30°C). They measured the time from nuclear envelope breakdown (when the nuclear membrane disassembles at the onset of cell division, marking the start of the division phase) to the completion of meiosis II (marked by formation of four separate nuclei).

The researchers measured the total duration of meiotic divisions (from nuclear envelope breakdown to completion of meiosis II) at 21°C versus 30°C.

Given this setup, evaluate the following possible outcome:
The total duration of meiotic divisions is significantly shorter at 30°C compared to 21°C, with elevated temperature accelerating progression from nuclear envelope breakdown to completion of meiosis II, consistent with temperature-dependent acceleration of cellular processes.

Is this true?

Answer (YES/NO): NO